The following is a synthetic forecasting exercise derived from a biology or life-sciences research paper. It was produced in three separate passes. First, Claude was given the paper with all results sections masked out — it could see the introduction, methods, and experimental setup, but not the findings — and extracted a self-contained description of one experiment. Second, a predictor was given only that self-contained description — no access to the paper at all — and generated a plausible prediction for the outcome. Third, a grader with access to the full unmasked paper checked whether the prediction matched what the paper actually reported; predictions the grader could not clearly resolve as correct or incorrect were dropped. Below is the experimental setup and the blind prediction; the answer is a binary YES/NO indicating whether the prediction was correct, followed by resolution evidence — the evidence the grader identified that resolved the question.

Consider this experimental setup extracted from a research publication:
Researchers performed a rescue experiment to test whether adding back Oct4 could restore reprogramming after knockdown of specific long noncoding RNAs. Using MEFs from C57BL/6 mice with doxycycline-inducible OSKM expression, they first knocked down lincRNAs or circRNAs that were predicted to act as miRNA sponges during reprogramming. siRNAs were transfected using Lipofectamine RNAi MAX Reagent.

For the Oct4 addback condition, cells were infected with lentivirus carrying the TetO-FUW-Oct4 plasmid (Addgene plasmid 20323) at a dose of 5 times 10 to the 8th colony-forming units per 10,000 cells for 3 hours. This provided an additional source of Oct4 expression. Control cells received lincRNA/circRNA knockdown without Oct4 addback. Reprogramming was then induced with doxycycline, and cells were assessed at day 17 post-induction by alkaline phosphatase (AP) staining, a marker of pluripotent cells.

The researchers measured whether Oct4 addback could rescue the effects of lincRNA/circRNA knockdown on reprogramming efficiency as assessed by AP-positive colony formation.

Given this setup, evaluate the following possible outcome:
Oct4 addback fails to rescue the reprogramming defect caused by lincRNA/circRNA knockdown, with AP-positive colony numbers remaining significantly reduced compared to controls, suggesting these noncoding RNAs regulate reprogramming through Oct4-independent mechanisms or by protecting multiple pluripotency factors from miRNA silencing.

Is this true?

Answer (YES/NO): NO